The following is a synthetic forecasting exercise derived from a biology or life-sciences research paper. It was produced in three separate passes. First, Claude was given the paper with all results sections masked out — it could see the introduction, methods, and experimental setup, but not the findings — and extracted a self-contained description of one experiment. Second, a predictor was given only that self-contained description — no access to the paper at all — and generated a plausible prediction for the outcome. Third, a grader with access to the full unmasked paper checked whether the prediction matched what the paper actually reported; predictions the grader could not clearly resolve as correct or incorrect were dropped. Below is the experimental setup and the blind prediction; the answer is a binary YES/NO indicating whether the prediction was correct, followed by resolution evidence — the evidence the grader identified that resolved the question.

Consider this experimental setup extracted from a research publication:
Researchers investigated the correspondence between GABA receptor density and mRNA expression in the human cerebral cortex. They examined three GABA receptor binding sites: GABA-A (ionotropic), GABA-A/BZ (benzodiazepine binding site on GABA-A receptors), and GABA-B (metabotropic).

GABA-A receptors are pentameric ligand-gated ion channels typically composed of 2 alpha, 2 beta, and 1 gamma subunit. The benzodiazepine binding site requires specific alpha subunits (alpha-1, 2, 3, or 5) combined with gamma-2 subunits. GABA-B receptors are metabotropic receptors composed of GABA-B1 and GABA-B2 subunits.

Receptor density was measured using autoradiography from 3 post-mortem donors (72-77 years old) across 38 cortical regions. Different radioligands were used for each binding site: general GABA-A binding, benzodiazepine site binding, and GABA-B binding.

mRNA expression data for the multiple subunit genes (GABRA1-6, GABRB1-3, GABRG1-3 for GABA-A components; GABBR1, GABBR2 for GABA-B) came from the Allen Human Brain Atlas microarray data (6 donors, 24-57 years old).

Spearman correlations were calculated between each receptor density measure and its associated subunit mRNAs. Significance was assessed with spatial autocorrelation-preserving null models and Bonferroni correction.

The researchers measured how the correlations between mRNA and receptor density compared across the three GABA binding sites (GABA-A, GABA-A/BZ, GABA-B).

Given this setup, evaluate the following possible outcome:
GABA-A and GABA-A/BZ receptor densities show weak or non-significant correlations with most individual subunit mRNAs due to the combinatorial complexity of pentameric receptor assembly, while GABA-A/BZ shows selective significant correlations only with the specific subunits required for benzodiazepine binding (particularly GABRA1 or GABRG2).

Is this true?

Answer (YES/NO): NO